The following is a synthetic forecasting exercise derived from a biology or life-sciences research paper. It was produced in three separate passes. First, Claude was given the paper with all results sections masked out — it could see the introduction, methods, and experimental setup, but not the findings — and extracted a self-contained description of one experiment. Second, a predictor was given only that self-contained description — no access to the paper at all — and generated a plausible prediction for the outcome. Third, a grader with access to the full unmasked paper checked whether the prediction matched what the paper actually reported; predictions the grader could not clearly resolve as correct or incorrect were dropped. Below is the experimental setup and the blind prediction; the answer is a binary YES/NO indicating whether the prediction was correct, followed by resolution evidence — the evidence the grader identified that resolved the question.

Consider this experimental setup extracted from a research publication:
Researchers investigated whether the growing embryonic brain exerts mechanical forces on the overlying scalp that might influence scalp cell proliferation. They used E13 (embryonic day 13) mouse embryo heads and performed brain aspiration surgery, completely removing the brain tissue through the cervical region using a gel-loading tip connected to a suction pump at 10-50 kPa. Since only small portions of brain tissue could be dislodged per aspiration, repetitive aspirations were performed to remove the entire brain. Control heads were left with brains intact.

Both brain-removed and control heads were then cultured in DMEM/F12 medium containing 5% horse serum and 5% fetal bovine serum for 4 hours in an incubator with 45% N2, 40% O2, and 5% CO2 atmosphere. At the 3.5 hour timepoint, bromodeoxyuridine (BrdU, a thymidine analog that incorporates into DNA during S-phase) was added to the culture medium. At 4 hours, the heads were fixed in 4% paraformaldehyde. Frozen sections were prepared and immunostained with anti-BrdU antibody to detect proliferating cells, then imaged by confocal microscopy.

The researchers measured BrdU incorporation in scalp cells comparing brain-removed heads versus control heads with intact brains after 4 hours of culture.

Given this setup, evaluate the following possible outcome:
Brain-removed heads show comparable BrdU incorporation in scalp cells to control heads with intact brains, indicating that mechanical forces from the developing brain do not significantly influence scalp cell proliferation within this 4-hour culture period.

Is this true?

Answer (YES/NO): NO